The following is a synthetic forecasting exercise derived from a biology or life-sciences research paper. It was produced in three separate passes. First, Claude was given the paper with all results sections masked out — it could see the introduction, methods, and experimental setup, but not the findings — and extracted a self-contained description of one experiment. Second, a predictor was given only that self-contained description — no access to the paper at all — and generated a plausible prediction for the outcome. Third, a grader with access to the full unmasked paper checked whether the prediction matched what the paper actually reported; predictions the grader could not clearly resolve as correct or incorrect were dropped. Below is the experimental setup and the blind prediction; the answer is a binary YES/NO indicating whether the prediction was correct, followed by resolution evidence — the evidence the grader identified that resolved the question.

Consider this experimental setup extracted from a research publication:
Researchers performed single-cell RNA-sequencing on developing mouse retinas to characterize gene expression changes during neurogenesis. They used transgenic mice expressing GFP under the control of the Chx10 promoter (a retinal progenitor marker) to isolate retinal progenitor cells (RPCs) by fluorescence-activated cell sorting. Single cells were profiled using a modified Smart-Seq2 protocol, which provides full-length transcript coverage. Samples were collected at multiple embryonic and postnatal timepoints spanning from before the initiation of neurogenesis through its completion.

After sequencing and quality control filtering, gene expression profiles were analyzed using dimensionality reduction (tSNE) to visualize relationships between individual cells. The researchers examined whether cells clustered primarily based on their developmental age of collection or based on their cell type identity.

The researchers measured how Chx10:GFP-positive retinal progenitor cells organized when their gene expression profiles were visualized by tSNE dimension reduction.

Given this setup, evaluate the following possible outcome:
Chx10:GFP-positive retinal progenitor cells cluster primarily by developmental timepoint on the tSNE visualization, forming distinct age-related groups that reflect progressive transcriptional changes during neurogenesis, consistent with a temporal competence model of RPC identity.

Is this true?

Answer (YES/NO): YES